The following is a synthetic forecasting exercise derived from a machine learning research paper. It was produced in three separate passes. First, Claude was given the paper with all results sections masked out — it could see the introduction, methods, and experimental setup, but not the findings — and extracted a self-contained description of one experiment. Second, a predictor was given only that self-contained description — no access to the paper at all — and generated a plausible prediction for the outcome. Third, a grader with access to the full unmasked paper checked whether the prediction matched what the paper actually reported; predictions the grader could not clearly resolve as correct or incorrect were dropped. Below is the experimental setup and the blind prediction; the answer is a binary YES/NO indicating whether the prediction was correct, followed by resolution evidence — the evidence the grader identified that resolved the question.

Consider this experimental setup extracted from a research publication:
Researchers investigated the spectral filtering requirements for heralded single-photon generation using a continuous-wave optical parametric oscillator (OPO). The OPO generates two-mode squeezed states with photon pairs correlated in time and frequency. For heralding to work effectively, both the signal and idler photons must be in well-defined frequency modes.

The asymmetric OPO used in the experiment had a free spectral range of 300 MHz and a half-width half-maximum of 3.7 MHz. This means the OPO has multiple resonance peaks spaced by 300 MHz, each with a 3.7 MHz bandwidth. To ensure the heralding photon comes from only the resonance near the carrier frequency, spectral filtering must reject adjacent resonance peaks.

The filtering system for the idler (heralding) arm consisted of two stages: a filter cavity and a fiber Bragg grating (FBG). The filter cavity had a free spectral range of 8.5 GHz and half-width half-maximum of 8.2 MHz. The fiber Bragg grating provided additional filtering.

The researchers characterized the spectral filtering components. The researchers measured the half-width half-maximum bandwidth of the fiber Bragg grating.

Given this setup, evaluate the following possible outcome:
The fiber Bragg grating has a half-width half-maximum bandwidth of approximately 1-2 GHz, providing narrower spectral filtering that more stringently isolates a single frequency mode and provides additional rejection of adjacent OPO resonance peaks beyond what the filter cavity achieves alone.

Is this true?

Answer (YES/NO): NO